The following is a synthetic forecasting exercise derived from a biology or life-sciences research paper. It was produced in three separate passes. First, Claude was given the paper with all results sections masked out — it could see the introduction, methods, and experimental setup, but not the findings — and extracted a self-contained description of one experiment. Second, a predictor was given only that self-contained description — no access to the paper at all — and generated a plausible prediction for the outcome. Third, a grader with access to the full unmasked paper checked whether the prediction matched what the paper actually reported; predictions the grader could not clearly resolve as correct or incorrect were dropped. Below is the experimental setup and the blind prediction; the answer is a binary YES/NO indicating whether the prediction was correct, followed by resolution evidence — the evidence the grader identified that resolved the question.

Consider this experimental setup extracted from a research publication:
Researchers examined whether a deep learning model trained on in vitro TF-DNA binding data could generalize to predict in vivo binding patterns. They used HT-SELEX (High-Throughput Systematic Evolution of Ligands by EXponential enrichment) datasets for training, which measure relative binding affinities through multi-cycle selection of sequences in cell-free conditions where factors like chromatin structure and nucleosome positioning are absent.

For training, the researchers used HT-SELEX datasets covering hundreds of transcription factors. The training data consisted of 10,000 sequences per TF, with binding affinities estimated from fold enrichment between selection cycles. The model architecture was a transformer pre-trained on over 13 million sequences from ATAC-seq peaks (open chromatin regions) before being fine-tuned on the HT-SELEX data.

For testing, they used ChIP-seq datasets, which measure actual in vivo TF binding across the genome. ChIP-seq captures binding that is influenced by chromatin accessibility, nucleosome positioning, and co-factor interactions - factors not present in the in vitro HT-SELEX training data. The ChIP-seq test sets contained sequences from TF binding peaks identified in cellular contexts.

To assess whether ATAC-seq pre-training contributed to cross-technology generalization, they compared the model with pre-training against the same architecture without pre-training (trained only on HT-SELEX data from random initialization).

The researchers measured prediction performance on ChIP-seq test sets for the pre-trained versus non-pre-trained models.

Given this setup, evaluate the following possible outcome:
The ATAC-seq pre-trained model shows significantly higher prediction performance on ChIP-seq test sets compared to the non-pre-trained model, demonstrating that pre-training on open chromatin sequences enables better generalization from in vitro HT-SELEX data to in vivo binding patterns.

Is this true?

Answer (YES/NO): YES